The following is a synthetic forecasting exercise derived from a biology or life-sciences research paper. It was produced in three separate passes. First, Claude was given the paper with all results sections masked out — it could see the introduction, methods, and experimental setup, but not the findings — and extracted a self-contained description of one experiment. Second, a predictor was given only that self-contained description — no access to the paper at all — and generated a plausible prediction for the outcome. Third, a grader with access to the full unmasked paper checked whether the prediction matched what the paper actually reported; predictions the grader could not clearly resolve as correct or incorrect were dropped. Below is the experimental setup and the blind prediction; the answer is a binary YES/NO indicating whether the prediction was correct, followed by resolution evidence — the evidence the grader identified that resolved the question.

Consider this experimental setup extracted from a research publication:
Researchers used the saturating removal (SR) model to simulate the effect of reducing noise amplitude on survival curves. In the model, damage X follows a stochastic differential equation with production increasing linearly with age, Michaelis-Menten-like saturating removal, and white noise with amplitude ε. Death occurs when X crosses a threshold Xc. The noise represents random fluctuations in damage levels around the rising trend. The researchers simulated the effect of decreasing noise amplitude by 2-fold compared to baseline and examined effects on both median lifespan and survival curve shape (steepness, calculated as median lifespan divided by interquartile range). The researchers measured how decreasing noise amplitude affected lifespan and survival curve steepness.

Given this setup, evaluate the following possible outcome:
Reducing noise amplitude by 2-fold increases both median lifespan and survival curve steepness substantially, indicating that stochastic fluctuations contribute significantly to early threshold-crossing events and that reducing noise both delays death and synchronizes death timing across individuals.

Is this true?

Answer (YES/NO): NO